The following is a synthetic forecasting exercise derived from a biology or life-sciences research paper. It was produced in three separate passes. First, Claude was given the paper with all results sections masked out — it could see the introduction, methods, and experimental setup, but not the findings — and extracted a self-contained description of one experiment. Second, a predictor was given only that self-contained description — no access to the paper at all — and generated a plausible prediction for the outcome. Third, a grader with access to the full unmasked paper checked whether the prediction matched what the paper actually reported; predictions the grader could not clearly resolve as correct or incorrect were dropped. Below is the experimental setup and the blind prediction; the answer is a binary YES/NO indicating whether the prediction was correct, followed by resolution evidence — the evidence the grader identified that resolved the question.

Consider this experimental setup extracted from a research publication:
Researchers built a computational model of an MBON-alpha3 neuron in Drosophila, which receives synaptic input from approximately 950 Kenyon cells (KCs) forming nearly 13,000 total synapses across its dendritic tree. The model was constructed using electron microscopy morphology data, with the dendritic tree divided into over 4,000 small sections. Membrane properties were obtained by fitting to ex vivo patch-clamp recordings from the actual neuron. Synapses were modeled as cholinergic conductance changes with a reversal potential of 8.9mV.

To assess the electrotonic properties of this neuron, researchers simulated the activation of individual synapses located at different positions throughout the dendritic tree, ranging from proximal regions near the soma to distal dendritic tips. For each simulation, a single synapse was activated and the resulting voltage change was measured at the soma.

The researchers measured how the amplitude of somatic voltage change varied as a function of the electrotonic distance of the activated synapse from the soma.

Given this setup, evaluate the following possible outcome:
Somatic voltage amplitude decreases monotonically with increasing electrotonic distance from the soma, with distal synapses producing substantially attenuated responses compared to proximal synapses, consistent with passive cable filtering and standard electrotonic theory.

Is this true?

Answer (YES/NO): NO